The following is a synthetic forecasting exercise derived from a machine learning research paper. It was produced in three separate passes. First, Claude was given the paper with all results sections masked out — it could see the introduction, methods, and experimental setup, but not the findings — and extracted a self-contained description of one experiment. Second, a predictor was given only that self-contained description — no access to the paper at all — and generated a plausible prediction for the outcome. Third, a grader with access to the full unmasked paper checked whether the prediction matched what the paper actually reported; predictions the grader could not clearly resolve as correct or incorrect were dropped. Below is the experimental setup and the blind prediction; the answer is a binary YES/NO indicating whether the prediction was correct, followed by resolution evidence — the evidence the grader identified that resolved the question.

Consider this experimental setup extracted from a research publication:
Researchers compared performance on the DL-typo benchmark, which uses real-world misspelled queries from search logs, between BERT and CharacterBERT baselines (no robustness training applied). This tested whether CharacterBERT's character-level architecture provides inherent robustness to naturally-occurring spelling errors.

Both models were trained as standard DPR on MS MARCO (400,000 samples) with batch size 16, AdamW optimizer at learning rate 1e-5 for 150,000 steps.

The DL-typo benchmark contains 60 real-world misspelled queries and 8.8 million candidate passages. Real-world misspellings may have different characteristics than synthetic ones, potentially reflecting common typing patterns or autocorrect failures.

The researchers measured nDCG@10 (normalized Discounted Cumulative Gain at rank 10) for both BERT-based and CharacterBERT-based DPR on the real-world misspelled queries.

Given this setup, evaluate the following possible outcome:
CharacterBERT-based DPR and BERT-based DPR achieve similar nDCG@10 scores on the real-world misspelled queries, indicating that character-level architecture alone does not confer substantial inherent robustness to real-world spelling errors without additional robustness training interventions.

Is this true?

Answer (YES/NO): YES